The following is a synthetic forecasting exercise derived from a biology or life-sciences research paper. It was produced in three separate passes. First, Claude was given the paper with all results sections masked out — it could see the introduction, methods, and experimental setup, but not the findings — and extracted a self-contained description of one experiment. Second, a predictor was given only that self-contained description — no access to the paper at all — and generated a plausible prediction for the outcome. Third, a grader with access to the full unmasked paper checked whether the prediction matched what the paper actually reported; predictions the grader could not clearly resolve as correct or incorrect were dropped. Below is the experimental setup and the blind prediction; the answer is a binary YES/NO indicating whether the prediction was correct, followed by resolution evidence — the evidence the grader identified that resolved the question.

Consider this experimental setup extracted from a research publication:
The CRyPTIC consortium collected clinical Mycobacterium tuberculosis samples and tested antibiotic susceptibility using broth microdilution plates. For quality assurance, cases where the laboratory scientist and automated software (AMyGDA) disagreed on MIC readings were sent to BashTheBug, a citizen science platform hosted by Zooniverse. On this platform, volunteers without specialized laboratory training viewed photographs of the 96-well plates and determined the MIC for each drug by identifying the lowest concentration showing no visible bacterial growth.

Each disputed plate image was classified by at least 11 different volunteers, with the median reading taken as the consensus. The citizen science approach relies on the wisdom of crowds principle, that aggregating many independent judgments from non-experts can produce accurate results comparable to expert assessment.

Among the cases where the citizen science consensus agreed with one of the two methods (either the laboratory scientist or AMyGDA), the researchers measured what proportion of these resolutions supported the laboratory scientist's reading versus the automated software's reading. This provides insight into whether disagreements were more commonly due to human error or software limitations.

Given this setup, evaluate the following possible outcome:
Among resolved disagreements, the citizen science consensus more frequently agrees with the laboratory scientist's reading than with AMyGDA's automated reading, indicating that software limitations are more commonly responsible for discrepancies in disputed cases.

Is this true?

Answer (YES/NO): YES